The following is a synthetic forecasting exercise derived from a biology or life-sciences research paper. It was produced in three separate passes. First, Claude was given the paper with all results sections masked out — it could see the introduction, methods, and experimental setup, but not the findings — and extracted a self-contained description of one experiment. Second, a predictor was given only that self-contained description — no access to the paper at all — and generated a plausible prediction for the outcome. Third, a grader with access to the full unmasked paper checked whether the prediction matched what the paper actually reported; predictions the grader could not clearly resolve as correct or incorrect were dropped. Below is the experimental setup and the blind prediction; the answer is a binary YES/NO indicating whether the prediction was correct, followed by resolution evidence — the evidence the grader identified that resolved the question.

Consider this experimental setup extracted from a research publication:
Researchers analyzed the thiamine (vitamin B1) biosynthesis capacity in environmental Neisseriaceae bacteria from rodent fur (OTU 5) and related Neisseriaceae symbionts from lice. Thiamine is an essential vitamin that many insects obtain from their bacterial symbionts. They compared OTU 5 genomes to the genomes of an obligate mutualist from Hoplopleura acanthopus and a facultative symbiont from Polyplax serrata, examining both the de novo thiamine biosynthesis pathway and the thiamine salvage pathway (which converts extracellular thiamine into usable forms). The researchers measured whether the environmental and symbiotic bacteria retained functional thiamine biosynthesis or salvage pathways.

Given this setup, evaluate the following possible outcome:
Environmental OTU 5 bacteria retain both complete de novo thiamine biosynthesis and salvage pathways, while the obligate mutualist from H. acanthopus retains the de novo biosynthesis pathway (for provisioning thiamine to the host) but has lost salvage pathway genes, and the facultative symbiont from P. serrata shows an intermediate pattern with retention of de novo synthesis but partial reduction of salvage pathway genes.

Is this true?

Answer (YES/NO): NO